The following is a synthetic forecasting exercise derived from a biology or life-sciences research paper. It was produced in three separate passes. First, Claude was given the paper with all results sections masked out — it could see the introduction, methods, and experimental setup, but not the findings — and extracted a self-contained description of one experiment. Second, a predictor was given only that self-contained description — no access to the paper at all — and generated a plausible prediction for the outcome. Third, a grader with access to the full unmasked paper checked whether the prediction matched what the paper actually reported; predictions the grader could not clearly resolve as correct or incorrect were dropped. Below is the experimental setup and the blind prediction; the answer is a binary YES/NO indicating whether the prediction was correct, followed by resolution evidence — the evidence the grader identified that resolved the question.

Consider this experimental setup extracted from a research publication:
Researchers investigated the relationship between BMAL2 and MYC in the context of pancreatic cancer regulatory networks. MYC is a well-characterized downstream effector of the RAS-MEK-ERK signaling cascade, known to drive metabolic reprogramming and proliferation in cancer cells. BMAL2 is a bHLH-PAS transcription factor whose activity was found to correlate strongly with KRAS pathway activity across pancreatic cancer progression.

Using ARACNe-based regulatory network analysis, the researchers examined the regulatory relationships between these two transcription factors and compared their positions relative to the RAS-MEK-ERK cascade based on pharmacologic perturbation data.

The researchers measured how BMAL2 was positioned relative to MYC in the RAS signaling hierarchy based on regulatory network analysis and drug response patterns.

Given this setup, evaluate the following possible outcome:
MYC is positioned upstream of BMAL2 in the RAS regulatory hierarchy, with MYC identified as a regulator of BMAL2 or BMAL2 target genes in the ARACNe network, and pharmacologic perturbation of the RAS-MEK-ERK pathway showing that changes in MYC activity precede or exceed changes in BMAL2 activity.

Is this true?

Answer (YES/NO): NO